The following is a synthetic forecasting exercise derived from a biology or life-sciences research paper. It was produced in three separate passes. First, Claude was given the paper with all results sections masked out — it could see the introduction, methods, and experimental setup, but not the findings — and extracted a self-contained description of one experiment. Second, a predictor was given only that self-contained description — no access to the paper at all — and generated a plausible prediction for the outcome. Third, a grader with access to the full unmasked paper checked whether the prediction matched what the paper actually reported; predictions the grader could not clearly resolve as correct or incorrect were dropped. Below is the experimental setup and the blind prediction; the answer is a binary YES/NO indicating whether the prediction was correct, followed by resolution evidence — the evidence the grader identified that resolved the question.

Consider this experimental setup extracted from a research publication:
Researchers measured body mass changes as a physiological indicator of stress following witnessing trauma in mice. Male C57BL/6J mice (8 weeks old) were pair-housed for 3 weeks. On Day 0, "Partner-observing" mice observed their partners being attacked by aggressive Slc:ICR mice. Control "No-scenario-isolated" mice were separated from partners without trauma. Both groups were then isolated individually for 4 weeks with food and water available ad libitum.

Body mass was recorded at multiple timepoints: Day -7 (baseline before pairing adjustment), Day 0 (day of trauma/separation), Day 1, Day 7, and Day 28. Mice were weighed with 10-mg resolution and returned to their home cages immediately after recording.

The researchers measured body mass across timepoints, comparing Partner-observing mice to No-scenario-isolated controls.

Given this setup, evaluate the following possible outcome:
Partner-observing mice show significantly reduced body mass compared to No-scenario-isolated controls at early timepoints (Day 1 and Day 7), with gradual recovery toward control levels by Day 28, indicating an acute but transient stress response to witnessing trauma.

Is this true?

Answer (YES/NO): NO